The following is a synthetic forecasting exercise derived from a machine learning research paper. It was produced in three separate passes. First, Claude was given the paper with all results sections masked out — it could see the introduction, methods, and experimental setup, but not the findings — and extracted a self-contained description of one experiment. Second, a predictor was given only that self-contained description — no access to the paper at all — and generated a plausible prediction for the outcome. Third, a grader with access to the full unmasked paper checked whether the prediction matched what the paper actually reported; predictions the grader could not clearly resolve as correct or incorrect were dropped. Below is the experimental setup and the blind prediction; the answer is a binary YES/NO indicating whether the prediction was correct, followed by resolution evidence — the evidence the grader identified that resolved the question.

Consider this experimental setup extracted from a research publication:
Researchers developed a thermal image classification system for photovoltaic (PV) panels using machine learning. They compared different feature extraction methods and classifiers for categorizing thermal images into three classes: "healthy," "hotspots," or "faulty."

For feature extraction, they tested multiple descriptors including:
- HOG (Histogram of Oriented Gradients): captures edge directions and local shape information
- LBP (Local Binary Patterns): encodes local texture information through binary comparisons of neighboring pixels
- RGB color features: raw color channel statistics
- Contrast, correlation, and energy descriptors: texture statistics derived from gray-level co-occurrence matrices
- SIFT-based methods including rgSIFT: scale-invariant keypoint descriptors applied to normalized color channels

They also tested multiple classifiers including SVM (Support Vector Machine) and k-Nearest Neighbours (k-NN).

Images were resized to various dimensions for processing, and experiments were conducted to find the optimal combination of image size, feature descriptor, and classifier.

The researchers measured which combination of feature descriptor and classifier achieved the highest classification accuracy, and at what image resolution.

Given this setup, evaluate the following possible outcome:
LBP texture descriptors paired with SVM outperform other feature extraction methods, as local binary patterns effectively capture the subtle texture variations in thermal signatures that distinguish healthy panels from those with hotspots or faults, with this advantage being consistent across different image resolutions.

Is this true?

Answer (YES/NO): NO